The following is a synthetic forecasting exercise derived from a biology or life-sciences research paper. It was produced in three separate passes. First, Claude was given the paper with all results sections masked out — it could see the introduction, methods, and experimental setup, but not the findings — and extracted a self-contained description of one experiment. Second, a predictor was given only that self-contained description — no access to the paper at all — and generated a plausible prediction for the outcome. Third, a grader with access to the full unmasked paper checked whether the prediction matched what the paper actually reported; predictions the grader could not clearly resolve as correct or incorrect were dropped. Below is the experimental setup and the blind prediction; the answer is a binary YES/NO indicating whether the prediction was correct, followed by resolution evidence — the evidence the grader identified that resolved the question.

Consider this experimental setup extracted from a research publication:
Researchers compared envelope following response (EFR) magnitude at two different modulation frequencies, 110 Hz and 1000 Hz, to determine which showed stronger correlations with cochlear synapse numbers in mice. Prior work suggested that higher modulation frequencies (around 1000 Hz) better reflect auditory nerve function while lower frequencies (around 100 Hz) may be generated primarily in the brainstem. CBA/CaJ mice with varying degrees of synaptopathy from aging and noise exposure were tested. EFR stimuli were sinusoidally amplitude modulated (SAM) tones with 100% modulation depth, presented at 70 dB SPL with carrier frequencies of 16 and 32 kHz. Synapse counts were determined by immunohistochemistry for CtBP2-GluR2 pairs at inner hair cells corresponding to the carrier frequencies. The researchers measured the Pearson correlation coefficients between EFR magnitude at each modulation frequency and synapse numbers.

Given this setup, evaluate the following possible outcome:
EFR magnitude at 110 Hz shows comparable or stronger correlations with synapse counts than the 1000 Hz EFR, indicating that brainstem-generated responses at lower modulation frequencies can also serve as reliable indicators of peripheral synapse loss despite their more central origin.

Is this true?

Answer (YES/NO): NO